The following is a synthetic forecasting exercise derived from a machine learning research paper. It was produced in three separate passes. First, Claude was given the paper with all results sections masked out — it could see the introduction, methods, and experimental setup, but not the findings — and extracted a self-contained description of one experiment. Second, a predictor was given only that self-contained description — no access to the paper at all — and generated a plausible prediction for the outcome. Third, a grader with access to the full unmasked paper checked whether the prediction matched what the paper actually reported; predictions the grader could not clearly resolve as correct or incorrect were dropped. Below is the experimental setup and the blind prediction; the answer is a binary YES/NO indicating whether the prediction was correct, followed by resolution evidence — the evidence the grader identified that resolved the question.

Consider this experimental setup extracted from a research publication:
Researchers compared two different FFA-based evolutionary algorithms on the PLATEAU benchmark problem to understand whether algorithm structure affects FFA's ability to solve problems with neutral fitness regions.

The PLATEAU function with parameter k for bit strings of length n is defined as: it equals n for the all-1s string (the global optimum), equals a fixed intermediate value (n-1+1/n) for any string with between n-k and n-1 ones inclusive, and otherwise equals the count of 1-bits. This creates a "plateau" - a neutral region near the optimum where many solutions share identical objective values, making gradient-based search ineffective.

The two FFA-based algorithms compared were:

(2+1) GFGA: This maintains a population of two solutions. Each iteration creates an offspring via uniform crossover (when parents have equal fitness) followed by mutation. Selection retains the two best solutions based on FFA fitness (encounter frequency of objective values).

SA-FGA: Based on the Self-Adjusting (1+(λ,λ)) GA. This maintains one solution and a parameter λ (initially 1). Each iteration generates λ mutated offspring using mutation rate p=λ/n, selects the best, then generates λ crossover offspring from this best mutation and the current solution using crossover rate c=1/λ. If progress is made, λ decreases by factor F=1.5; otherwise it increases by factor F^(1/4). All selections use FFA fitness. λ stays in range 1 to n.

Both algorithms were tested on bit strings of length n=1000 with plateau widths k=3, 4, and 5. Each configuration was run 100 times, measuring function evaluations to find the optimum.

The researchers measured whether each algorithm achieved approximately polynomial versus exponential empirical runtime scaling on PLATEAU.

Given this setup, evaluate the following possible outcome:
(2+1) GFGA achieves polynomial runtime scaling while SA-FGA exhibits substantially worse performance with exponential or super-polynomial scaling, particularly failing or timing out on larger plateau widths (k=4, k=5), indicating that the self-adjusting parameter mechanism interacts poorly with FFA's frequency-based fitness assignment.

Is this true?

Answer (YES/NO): NO